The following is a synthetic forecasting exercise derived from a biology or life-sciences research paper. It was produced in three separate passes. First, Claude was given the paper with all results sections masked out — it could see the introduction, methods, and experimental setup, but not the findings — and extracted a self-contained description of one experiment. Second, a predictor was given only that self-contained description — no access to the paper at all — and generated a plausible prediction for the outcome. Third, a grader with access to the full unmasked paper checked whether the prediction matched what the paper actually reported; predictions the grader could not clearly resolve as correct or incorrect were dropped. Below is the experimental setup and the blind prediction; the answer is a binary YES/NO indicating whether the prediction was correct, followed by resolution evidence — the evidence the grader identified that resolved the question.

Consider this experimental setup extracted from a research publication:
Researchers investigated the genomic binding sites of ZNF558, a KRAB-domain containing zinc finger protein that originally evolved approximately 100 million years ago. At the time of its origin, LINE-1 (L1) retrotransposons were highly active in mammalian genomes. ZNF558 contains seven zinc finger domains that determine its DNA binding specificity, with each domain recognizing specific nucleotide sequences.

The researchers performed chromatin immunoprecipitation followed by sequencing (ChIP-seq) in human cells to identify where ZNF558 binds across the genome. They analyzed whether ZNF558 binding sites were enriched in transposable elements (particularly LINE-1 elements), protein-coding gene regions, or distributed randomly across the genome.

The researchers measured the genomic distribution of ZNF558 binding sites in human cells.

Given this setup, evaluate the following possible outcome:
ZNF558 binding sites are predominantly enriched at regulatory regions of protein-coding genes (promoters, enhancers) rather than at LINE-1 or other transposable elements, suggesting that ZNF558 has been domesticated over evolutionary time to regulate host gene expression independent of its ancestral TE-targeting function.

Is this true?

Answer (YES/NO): NO